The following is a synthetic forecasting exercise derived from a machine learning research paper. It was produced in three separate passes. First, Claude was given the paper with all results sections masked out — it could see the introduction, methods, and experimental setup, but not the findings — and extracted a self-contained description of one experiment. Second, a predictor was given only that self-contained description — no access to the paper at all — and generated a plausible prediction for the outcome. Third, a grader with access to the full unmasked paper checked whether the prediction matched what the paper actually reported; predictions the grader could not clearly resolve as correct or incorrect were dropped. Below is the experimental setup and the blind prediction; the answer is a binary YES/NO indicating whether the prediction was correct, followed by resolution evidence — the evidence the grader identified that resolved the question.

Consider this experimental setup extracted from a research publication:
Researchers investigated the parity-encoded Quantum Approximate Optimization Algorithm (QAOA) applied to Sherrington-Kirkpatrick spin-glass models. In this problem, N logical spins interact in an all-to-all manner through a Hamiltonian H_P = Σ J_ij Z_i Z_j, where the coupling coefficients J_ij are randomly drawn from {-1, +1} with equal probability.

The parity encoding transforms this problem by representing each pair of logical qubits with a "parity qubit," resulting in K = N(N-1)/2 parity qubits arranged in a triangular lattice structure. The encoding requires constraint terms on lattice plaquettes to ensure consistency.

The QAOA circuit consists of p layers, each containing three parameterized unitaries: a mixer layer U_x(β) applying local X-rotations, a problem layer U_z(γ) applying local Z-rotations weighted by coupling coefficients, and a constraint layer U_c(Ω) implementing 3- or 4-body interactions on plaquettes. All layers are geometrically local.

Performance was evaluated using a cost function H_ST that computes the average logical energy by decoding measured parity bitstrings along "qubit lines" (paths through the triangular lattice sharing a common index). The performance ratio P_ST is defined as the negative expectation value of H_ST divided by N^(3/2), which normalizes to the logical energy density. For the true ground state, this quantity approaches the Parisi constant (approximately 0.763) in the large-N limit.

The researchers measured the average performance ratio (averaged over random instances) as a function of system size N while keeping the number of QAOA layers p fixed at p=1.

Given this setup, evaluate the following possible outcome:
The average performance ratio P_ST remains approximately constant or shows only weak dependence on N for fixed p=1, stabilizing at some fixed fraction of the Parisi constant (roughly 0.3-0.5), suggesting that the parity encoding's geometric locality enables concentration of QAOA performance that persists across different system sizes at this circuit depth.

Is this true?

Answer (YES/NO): NO